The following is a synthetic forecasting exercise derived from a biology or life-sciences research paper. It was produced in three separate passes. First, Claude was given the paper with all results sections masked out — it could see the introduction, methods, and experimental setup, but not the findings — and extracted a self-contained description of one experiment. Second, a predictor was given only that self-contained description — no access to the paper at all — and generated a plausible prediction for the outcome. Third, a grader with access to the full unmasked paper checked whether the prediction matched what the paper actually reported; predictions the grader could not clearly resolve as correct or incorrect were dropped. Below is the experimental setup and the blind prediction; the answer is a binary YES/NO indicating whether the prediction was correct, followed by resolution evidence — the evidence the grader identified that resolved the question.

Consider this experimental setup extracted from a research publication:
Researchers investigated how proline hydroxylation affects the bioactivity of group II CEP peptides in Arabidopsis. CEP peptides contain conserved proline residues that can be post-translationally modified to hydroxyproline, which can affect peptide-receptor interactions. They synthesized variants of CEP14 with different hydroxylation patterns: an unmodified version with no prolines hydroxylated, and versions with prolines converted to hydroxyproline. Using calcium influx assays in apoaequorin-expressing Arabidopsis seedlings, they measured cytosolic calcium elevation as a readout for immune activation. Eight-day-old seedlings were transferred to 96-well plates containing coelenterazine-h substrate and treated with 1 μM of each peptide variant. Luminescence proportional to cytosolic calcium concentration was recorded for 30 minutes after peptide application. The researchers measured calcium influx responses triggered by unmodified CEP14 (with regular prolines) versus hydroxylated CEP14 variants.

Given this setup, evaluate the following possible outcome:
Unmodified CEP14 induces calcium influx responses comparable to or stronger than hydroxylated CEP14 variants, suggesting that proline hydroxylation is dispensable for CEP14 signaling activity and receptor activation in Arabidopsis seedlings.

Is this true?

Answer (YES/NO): NO